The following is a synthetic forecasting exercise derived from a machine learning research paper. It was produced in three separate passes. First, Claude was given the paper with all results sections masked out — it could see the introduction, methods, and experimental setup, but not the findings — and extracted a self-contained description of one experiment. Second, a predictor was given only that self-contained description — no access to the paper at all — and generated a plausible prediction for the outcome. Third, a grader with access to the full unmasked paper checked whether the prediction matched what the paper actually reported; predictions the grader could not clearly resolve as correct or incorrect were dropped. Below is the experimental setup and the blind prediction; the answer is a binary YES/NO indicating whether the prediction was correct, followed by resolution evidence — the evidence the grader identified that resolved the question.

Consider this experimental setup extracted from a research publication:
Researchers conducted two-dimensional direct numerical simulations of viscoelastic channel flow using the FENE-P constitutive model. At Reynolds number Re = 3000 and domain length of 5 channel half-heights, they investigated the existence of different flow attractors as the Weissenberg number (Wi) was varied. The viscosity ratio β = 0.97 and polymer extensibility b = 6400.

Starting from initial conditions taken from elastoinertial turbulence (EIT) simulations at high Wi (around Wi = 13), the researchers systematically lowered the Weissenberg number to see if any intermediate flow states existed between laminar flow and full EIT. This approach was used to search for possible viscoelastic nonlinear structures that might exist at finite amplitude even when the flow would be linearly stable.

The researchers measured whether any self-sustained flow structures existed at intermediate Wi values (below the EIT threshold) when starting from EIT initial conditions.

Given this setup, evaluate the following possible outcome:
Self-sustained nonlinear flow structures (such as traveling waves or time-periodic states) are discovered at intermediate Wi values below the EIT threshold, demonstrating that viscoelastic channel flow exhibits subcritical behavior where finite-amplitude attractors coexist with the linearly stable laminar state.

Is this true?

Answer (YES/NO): YES